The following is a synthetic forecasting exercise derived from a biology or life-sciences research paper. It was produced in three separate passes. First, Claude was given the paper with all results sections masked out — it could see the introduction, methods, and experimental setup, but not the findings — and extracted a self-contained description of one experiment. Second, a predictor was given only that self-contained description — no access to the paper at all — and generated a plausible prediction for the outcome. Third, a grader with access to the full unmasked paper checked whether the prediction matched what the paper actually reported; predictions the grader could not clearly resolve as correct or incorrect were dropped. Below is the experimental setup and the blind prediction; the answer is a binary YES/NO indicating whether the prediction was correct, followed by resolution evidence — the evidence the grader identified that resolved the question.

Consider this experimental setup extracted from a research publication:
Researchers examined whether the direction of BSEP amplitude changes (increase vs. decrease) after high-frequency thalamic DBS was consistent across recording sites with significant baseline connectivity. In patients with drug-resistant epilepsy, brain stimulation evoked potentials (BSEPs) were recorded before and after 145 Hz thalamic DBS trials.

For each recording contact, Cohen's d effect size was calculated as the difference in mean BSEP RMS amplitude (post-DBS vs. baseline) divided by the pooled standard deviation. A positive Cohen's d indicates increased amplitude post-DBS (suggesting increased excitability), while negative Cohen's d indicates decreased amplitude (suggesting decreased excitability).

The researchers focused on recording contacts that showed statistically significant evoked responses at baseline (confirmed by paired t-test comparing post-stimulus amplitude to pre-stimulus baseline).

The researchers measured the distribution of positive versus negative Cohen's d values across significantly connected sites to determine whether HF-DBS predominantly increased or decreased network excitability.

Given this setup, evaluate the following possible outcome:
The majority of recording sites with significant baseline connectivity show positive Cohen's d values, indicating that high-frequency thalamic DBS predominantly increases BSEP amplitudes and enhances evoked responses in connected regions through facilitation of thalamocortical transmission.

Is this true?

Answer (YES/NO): NO